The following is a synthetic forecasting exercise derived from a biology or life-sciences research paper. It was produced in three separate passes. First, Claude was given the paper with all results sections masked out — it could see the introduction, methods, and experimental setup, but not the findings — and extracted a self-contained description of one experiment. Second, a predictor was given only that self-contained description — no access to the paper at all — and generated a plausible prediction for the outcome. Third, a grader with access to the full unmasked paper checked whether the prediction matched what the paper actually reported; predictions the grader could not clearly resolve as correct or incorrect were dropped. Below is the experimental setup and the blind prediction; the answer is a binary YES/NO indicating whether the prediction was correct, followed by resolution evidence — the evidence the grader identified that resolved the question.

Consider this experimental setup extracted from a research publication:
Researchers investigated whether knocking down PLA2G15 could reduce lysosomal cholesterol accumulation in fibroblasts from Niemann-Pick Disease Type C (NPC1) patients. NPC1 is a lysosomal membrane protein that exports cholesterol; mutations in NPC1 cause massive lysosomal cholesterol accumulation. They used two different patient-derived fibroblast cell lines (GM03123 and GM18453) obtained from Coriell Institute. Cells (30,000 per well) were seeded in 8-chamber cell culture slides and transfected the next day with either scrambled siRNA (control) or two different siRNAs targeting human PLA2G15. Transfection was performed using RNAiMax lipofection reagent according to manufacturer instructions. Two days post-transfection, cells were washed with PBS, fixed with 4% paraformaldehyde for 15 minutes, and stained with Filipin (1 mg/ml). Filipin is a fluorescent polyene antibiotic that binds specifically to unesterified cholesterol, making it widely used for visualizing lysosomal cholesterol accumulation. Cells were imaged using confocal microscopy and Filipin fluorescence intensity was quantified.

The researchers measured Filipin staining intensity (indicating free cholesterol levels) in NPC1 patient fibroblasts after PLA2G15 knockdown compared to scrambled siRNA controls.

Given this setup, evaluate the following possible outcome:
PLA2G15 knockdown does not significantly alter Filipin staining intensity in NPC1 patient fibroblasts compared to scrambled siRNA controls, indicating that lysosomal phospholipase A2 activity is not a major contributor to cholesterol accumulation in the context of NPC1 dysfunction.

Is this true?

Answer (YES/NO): NO